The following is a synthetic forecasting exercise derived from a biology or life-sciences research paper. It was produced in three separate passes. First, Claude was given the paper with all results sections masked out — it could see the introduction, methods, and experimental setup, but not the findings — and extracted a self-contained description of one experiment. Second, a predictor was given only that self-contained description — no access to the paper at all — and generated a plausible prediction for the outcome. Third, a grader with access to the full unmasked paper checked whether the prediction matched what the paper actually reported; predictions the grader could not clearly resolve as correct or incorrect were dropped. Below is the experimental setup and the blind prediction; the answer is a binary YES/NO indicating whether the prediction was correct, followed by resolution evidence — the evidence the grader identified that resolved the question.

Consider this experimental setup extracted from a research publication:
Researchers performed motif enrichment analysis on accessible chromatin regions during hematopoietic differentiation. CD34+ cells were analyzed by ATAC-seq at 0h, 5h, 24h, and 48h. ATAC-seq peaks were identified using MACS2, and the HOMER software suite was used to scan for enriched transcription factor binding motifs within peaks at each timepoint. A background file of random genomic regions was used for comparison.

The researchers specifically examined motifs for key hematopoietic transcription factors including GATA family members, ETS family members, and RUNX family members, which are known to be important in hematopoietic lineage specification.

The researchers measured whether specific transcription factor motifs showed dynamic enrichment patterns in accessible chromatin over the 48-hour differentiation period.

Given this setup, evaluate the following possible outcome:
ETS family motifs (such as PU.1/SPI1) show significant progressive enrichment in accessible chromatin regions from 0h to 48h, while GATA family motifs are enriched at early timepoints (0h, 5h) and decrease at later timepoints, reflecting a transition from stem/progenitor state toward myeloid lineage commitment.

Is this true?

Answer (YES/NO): NO